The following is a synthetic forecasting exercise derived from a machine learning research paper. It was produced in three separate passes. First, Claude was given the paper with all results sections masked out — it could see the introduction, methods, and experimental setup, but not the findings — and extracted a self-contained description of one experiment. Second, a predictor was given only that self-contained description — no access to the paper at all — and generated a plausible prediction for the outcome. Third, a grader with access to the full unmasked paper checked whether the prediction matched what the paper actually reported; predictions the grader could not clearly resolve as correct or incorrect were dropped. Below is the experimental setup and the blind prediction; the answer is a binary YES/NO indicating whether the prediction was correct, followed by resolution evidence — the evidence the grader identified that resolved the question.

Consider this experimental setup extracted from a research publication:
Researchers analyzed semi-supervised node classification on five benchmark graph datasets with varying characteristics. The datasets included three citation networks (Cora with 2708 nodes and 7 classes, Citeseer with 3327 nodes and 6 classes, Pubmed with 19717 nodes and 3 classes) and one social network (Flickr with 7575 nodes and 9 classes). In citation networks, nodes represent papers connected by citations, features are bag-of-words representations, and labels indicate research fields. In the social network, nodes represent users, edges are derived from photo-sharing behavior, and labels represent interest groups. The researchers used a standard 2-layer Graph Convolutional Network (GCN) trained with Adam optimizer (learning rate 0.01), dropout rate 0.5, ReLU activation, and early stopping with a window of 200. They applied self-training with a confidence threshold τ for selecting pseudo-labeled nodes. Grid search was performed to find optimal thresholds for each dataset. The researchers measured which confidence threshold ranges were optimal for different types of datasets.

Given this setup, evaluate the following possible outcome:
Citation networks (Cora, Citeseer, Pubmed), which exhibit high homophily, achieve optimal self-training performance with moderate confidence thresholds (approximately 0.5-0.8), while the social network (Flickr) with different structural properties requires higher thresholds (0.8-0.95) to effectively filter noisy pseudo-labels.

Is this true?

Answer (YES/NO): NO